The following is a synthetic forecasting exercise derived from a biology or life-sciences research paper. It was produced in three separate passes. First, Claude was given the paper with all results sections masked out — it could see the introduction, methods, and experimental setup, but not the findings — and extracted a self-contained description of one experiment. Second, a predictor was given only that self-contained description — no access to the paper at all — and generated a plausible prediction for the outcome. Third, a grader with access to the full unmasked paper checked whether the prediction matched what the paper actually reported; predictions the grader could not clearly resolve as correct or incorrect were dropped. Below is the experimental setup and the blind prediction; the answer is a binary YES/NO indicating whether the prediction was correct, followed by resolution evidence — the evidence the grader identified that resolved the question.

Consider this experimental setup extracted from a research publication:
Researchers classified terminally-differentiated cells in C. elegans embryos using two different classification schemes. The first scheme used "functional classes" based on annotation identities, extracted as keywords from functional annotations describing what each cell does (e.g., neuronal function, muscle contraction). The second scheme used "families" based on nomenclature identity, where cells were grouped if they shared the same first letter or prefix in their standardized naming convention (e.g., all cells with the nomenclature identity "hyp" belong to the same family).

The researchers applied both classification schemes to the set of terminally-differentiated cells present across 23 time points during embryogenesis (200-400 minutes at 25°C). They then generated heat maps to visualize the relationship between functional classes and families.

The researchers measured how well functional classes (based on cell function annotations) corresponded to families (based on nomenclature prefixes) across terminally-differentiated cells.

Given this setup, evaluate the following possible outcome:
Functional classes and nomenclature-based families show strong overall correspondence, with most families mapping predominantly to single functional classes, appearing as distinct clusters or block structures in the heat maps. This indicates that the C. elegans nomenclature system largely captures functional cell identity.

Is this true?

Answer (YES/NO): YES